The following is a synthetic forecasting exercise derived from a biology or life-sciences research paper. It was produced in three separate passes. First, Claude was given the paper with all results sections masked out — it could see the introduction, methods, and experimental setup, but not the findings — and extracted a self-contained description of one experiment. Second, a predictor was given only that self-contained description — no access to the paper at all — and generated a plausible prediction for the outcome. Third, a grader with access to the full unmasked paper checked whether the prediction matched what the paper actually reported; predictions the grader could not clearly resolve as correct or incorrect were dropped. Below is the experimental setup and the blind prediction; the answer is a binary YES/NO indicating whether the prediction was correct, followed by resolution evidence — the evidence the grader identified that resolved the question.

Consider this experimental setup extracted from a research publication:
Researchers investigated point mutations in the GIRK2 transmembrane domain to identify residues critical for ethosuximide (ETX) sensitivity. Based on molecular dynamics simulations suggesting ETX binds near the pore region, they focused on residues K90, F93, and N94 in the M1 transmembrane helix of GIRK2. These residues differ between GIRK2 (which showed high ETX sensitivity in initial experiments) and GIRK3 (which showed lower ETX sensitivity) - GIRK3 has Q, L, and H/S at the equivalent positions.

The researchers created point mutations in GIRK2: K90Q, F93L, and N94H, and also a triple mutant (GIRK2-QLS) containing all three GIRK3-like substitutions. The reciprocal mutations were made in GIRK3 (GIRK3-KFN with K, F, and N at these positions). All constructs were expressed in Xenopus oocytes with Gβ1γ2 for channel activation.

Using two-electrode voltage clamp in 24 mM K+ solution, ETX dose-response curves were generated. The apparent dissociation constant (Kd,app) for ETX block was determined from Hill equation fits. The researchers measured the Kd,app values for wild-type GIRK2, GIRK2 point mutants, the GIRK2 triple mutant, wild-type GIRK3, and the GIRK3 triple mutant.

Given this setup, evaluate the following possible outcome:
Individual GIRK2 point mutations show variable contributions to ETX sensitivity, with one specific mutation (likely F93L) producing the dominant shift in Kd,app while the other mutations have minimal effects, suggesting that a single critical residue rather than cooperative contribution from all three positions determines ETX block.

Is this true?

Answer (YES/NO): NO